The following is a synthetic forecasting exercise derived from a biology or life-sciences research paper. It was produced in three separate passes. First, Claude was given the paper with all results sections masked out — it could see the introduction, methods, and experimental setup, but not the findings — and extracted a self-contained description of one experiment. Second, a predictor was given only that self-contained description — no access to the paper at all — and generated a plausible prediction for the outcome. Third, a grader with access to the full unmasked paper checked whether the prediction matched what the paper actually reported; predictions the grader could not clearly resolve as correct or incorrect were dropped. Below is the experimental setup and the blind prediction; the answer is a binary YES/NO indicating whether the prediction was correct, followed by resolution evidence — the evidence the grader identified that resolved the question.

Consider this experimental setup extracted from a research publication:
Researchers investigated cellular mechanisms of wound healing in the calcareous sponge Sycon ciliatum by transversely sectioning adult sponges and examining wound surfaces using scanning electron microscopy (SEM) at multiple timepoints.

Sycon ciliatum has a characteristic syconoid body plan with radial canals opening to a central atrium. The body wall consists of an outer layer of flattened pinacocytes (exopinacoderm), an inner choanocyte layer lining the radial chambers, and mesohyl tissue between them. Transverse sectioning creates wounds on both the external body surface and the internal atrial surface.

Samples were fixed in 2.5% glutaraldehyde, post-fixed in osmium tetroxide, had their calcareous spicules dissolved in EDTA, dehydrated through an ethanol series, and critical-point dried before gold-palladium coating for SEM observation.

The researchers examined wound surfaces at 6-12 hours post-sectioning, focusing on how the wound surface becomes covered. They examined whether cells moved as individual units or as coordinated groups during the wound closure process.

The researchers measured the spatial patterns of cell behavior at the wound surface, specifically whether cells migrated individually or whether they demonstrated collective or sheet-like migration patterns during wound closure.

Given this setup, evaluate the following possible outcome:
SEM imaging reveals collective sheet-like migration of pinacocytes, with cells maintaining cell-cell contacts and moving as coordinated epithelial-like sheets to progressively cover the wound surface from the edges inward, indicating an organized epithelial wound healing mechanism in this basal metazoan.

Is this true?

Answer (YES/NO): YES